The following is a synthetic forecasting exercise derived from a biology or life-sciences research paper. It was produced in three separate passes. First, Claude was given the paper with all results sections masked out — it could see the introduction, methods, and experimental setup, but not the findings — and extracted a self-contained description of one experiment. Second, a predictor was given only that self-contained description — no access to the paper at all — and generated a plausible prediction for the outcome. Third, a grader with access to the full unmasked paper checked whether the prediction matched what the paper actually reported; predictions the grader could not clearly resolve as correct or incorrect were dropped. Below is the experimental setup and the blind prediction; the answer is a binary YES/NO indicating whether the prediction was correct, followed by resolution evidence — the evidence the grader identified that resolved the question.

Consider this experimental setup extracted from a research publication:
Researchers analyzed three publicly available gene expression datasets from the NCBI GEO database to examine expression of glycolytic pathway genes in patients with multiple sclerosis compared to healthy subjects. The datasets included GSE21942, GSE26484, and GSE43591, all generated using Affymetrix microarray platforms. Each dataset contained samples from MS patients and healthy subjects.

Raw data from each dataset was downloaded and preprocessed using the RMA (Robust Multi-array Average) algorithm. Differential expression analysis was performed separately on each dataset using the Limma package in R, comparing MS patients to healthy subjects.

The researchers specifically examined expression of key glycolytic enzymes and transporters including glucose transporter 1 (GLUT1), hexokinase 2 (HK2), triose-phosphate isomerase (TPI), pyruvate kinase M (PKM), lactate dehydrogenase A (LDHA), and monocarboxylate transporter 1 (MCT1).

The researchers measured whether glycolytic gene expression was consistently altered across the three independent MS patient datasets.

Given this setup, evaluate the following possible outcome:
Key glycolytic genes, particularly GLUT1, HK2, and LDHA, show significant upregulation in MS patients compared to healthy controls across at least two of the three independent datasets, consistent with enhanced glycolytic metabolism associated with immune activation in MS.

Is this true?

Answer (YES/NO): NO